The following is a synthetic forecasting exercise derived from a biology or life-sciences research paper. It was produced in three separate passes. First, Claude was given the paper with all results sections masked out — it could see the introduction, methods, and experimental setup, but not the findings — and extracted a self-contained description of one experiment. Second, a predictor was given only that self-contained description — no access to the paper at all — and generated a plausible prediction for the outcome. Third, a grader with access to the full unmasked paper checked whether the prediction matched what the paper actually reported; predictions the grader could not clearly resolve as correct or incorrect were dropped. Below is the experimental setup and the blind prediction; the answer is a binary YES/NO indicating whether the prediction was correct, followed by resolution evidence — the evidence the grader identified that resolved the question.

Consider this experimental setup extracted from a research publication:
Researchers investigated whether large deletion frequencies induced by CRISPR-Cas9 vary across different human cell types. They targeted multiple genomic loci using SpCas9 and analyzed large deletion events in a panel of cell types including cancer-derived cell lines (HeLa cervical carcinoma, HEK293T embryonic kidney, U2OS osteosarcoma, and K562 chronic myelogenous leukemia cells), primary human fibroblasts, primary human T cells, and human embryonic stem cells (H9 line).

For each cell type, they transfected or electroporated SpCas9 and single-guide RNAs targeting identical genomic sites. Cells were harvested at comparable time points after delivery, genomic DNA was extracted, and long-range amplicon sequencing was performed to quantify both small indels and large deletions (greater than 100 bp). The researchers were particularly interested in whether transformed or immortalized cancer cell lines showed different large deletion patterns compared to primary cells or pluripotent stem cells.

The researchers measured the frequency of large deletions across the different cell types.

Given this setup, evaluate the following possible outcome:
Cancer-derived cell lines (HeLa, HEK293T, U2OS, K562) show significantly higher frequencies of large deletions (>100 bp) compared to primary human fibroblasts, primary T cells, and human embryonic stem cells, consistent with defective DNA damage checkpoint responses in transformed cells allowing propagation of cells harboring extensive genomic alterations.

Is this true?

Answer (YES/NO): NO